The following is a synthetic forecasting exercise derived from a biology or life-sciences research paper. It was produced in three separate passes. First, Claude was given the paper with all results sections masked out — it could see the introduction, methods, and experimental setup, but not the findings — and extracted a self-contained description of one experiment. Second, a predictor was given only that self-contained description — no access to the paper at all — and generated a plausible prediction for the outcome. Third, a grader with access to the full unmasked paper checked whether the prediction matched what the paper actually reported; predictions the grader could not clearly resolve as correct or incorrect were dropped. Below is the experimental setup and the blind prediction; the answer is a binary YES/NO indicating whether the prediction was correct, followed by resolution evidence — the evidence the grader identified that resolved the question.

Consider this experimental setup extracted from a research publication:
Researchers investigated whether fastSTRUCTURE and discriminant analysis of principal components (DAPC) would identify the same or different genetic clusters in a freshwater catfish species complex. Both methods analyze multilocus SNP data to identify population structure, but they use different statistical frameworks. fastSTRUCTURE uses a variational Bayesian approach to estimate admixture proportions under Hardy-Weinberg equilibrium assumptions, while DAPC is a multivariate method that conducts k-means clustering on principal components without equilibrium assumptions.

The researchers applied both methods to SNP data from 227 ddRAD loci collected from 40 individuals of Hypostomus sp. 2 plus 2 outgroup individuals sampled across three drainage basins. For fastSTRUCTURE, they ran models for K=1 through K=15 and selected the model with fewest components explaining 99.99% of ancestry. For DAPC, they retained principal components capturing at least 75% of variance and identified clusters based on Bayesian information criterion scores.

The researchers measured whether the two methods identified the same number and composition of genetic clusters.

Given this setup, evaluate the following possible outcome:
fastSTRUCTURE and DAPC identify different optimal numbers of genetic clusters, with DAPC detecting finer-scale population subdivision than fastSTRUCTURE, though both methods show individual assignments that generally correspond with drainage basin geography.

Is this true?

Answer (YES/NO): NO